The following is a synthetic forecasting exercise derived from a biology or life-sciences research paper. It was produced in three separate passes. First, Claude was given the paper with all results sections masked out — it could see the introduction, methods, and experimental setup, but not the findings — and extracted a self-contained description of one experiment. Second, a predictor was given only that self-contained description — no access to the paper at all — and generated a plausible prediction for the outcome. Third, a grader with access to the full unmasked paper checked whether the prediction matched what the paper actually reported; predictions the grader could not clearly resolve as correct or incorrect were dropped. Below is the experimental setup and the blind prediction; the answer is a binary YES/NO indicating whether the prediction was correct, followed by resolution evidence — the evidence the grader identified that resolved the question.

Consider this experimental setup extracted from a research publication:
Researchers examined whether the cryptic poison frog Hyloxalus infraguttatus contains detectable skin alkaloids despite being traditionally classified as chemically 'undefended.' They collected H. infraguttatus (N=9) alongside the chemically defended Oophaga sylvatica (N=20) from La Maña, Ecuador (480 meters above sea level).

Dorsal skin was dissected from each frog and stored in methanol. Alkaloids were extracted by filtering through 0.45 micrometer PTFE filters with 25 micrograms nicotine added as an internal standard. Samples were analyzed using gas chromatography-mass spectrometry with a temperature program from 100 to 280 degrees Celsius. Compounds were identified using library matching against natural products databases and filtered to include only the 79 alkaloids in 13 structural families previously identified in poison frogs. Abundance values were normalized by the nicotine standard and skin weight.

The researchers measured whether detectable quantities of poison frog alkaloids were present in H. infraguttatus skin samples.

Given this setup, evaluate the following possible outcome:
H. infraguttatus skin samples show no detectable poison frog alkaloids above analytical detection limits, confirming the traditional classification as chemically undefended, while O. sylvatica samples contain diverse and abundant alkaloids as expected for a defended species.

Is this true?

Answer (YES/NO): NO